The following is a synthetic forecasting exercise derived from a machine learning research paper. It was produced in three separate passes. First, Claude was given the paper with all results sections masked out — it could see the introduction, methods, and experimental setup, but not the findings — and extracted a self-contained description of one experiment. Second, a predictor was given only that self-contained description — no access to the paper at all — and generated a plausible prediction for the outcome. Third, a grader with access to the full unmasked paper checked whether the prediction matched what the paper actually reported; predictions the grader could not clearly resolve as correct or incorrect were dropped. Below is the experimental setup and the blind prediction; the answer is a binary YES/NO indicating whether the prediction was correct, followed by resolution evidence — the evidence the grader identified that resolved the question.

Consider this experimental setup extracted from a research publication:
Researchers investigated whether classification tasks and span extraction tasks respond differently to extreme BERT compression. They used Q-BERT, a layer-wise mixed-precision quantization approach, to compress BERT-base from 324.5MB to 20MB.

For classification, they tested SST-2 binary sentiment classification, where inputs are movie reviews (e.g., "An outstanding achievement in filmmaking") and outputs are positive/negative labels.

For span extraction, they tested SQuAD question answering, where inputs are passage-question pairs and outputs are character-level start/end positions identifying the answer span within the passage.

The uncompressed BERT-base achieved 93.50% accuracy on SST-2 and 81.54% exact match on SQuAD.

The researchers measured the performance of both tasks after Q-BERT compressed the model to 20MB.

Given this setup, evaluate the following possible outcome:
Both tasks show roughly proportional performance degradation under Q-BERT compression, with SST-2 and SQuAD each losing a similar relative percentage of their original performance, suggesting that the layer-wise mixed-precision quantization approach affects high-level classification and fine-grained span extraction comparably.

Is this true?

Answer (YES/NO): NO